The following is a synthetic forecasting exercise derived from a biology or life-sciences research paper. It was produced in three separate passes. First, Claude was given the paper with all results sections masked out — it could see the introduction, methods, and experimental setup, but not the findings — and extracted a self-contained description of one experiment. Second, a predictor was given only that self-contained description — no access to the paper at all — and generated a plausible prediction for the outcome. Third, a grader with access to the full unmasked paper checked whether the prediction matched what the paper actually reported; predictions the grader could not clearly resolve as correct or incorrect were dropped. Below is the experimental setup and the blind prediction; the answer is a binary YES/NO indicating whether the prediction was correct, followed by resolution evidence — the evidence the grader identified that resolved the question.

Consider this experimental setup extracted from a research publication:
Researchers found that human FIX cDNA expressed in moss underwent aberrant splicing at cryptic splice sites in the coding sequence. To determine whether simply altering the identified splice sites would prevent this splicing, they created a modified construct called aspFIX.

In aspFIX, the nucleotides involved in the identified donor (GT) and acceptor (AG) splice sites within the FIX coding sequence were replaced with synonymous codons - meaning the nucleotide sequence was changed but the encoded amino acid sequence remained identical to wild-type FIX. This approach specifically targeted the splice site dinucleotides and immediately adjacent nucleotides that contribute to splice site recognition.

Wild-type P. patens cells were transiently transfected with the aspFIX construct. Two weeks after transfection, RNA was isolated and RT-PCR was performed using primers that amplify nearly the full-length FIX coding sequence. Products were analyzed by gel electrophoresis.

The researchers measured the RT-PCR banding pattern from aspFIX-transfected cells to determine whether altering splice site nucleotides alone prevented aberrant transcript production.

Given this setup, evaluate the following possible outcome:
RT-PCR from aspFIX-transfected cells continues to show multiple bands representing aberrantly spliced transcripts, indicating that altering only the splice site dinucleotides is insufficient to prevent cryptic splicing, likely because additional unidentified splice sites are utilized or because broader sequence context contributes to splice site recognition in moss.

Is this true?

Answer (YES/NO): YES